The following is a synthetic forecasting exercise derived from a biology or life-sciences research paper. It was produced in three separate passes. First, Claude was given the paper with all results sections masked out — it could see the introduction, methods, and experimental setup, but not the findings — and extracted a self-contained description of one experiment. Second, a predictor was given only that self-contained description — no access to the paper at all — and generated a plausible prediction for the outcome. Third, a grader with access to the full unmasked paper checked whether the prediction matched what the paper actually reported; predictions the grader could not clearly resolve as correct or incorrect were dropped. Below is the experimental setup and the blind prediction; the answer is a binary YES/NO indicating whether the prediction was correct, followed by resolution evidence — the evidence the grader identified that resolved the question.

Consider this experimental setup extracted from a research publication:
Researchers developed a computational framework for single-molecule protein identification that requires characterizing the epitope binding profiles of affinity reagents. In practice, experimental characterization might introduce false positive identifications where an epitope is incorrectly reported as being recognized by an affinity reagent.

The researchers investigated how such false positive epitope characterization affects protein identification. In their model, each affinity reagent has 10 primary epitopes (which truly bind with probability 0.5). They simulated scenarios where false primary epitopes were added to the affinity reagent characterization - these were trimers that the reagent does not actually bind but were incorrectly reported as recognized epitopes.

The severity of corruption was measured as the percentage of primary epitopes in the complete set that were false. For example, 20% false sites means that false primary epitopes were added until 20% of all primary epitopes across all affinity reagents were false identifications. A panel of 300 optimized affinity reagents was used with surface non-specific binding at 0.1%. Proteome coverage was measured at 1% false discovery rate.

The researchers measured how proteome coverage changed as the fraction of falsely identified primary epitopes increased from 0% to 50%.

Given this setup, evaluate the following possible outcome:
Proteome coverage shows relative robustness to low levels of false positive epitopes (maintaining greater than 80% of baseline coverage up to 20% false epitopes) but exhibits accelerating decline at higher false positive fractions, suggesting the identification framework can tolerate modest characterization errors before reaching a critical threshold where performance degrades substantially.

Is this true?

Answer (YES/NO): NO